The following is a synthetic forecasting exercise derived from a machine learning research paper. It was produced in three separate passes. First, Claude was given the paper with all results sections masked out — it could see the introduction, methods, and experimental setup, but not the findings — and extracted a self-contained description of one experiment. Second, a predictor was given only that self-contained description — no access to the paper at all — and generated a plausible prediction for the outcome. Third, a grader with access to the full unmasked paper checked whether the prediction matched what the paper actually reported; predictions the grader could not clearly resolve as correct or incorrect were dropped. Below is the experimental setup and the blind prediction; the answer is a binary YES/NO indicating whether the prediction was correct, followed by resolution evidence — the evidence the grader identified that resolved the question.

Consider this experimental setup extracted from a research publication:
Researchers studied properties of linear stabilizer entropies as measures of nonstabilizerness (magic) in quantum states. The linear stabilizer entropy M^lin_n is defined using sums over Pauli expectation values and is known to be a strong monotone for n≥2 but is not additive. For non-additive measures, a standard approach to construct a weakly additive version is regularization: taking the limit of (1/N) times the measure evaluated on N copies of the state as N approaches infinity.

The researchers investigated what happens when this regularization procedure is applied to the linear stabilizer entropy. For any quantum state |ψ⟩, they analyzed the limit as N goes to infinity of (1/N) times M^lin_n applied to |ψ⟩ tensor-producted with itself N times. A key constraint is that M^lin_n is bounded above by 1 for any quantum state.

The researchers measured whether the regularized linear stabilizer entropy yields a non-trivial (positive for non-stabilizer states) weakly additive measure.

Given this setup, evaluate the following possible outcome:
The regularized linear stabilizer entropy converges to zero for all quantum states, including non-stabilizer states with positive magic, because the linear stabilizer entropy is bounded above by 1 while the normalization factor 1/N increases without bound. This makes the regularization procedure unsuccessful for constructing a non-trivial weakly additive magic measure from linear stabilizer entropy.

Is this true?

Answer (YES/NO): YES